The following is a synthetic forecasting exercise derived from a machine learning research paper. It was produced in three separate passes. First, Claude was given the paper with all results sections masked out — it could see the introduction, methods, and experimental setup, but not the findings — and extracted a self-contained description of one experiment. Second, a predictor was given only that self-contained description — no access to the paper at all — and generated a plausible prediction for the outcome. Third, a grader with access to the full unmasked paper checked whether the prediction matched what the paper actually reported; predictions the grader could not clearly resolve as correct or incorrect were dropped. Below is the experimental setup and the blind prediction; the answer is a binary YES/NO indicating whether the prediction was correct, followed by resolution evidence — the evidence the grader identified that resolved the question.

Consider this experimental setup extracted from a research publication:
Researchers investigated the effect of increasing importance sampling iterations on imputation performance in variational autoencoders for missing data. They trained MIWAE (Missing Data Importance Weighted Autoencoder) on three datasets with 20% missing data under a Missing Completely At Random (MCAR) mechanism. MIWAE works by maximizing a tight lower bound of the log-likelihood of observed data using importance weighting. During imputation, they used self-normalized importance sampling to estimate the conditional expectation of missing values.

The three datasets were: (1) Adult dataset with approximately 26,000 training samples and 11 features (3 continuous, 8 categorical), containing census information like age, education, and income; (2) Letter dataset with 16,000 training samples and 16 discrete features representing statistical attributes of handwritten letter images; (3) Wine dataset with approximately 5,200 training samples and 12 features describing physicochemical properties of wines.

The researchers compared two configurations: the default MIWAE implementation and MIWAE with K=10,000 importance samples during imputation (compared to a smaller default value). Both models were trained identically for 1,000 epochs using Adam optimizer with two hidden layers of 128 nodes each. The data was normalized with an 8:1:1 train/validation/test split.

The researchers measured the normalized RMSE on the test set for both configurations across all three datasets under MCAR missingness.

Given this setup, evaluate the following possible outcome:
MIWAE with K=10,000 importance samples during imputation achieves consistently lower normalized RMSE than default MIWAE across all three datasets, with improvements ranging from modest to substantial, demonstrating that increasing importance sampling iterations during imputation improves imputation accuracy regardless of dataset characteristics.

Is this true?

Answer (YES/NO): YES